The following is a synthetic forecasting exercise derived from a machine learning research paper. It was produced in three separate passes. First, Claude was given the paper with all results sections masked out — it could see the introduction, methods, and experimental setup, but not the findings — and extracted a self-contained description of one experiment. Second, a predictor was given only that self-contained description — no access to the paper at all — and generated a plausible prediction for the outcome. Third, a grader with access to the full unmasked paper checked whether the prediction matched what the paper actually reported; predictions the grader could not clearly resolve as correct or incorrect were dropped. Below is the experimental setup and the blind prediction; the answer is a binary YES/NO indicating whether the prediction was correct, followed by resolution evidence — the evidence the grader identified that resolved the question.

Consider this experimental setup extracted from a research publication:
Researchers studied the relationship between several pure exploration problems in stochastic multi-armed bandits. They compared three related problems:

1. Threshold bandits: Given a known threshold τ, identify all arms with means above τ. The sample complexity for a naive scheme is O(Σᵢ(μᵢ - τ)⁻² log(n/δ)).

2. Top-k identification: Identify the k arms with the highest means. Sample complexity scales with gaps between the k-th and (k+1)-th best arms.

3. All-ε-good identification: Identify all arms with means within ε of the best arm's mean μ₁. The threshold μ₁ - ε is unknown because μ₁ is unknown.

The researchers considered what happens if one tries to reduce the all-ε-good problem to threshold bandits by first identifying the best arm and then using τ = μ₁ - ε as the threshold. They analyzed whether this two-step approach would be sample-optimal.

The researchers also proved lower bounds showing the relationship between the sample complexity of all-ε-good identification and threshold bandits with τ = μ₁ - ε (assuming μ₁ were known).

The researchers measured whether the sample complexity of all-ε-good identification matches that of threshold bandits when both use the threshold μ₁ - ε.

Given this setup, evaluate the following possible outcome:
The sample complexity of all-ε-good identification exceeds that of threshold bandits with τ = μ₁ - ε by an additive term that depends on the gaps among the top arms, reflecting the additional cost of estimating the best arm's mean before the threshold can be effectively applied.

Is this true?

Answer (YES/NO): NO